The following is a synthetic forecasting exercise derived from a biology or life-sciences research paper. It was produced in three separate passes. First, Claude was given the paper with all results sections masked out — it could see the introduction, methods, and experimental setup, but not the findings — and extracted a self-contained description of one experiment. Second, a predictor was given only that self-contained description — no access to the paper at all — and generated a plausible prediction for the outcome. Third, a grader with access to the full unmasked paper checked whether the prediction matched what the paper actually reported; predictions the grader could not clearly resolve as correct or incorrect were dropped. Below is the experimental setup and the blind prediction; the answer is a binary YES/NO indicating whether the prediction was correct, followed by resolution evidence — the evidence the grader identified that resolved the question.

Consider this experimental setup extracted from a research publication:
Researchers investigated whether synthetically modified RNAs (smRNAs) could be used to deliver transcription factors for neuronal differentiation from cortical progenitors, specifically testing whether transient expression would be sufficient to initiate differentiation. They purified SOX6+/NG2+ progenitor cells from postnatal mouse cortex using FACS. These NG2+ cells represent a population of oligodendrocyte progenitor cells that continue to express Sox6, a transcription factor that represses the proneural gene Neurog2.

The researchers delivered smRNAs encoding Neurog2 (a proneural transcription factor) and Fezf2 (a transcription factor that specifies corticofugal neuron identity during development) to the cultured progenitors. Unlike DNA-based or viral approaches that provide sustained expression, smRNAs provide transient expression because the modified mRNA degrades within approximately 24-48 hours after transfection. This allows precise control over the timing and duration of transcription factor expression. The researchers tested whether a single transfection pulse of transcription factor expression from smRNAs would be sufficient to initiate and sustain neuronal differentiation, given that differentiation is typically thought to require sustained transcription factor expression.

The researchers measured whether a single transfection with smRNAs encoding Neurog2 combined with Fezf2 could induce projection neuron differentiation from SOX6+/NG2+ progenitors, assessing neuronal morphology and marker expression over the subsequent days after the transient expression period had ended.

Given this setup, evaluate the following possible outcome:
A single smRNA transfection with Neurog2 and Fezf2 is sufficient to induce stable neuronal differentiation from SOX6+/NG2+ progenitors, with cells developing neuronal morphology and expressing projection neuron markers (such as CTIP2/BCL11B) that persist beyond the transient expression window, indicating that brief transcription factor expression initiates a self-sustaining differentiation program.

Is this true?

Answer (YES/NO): NO